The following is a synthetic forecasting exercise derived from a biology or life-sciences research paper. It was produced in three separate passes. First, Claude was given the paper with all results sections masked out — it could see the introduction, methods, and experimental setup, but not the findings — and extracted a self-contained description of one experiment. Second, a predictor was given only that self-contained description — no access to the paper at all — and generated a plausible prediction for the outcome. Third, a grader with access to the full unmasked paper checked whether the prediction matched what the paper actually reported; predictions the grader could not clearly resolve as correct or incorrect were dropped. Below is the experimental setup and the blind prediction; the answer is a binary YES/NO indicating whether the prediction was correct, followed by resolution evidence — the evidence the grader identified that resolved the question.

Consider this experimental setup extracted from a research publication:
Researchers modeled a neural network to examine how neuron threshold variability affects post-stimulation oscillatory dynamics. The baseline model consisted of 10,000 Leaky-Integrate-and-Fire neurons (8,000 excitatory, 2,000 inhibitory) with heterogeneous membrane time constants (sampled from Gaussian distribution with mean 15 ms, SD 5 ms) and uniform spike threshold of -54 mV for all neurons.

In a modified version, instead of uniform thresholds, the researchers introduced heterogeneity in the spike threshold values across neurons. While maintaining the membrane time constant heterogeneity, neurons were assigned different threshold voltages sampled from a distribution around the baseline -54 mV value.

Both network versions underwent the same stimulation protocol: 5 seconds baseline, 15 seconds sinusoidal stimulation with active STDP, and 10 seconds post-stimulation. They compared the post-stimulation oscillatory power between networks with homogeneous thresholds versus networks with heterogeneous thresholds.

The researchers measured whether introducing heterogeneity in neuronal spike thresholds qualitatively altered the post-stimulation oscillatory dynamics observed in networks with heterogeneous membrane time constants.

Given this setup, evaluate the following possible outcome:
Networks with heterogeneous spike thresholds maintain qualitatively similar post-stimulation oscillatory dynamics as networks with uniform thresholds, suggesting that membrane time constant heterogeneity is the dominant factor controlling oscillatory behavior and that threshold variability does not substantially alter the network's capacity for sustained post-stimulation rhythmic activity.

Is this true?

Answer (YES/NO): YES